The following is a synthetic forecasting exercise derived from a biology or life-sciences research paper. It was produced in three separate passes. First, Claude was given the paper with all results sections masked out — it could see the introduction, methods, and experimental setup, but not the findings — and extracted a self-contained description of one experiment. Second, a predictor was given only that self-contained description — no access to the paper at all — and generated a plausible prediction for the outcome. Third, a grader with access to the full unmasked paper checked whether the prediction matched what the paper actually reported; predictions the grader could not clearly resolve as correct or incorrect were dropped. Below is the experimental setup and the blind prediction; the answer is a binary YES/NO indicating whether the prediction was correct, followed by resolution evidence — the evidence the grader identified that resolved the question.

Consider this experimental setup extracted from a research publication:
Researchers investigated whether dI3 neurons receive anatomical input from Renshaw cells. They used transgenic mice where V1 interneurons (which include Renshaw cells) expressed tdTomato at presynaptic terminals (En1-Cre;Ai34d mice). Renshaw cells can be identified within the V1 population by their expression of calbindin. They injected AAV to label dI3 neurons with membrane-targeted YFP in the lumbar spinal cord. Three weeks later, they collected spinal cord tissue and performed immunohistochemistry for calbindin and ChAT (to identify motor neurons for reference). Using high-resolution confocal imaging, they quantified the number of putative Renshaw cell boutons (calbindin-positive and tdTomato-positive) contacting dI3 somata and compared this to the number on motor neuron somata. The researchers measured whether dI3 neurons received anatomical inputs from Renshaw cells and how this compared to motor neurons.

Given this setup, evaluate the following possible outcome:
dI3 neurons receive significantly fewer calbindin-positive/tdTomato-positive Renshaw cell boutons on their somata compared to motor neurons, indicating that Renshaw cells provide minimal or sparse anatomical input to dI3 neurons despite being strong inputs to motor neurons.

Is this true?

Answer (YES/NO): NO